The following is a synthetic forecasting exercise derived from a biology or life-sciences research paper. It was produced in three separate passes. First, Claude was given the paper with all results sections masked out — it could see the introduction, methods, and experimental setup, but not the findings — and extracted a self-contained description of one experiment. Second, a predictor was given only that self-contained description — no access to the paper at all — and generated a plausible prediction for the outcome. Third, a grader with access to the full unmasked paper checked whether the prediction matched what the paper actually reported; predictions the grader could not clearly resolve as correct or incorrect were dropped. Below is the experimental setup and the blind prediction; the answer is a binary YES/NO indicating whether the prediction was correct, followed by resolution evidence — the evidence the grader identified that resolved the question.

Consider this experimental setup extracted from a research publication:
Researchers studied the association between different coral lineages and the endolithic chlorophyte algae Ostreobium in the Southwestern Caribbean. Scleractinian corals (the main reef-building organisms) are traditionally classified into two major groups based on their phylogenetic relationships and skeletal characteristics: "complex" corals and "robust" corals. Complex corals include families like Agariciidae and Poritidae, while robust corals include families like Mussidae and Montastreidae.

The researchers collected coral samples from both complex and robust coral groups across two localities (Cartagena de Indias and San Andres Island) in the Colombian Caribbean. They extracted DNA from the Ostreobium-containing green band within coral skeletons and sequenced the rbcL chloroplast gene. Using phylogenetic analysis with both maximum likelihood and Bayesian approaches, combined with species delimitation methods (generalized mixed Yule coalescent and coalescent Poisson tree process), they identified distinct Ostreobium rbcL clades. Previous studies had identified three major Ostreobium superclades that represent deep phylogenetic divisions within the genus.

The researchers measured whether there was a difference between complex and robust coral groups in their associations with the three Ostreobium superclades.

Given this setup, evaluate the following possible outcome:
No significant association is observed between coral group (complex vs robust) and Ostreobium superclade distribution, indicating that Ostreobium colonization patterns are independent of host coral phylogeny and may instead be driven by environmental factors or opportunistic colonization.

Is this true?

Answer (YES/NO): NO